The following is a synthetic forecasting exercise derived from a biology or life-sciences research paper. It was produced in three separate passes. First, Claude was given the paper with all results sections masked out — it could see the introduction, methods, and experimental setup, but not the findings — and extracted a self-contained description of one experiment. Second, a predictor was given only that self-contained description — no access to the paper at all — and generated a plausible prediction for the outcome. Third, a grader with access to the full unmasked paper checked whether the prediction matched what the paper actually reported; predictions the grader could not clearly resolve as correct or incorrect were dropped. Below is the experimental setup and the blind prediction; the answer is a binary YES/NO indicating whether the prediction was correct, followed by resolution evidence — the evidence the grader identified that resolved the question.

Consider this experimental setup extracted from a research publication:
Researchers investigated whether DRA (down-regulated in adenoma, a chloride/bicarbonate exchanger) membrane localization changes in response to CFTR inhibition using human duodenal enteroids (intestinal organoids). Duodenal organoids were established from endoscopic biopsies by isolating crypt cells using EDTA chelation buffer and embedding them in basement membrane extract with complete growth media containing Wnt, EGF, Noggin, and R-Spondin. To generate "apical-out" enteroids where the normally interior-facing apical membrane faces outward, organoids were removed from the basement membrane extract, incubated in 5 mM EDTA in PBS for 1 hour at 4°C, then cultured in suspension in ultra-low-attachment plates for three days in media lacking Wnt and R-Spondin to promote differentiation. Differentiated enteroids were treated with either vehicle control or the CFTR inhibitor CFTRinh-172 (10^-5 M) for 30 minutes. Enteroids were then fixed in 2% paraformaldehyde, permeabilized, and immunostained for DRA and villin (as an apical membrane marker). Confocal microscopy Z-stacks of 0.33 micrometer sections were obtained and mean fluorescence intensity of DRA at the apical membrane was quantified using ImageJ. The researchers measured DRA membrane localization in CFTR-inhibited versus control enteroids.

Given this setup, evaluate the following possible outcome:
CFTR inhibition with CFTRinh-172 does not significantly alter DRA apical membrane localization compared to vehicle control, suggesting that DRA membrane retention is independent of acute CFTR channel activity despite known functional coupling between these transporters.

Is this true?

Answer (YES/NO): NO